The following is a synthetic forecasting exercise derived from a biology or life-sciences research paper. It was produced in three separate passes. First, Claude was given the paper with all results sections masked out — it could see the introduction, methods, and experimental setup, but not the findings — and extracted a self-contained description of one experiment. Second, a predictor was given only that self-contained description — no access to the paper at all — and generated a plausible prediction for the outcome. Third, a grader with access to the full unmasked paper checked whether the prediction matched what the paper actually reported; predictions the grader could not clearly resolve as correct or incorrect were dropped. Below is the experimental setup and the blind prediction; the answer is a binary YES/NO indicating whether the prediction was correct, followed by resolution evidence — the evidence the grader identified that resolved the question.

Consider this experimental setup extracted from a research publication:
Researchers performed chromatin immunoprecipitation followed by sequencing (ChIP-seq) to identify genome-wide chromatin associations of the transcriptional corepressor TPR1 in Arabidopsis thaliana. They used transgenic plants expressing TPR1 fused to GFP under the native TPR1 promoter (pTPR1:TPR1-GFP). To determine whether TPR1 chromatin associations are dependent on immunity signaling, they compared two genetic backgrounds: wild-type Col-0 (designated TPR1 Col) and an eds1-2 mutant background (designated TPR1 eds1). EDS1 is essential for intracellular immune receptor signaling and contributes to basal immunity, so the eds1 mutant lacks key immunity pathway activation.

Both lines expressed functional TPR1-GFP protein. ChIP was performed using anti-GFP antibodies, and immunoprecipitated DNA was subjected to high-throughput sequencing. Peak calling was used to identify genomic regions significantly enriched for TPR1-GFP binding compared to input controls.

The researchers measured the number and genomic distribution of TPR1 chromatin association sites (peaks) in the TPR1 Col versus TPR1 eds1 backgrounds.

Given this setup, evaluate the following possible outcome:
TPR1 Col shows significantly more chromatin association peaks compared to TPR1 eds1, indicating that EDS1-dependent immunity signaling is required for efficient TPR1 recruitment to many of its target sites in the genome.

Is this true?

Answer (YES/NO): NO